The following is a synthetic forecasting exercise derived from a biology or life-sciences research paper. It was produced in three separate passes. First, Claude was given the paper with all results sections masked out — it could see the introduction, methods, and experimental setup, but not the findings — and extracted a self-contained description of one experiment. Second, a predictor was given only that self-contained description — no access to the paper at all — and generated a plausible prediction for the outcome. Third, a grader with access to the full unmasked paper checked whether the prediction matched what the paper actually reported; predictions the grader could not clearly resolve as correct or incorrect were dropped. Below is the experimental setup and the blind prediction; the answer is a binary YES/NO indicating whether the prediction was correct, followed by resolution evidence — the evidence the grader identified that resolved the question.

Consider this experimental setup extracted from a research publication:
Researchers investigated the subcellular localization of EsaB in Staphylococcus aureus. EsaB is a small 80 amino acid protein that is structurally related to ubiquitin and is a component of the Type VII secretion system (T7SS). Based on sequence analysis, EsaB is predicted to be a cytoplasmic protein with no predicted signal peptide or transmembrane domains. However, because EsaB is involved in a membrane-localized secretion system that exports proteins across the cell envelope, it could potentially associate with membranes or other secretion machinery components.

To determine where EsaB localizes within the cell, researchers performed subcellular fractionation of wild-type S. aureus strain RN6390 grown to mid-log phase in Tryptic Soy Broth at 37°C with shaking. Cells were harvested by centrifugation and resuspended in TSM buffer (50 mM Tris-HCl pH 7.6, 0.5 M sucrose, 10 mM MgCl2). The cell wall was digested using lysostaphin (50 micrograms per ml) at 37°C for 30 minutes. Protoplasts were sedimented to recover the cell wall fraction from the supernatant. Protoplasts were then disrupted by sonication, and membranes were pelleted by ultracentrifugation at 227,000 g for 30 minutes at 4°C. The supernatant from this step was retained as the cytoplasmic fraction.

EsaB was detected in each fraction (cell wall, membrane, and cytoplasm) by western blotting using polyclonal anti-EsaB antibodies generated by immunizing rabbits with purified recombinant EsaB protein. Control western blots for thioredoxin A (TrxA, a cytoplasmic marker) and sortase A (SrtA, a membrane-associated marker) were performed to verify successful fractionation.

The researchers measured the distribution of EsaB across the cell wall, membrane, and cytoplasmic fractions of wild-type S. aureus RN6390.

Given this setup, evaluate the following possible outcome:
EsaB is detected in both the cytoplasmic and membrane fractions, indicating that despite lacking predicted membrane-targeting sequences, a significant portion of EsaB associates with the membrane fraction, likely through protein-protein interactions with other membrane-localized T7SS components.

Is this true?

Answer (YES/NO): NO